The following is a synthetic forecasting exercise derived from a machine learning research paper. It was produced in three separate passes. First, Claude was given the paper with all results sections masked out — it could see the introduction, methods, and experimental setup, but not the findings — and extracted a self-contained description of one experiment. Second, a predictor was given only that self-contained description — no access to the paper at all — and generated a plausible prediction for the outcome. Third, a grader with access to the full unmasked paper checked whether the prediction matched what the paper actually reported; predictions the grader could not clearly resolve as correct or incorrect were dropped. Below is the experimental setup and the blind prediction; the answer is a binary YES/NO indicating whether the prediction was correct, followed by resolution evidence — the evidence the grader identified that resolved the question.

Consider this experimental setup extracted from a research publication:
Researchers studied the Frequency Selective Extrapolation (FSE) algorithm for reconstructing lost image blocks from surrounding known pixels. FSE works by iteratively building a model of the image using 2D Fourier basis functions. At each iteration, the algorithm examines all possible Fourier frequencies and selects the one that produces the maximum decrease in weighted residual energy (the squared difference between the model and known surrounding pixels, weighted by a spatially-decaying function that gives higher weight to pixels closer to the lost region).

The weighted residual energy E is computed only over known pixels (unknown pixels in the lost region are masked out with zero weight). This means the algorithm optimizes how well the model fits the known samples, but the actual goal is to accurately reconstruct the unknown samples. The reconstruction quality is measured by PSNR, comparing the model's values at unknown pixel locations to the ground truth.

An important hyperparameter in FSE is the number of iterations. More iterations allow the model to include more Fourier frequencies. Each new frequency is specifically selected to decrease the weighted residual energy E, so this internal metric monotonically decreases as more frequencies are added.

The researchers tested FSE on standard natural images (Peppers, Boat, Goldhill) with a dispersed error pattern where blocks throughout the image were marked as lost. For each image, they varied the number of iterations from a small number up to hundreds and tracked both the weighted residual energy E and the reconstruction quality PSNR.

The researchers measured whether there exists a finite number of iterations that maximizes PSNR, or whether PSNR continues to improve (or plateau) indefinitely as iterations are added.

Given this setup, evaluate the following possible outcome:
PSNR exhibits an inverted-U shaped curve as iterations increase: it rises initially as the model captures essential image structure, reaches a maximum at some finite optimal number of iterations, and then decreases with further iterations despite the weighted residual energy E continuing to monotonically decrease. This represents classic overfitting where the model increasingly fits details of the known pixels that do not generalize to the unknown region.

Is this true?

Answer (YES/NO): YES